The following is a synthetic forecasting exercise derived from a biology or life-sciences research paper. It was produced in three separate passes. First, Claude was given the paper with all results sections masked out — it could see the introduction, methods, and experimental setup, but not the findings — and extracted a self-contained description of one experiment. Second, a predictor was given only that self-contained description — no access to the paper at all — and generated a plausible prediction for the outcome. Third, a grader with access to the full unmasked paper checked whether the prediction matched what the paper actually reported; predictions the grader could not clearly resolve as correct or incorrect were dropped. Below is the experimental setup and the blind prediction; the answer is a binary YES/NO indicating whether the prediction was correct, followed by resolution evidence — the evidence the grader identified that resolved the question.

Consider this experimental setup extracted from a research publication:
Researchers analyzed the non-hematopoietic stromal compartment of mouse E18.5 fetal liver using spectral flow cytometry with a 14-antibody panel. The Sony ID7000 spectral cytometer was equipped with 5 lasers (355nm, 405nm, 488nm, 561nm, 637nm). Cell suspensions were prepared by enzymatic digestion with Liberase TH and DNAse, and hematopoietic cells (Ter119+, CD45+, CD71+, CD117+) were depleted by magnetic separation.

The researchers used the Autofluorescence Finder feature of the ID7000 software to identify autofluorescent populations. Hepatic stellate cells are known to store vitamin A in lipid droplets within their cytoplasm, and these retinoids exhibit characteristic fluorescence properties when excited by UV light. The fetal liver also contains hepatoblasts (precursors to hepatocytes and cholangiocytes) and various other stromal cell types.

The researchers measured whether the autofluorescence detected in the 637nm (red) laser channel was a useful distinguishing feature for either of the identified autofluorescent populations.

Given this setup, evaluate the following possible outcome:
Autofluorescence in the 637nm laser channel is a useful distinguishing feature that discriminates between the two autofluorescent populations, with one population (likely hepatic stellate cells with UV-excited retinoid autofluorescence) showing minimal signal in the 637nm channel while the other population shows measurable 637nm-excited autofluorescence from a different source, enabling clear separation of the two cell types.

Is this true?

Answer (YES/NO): NO